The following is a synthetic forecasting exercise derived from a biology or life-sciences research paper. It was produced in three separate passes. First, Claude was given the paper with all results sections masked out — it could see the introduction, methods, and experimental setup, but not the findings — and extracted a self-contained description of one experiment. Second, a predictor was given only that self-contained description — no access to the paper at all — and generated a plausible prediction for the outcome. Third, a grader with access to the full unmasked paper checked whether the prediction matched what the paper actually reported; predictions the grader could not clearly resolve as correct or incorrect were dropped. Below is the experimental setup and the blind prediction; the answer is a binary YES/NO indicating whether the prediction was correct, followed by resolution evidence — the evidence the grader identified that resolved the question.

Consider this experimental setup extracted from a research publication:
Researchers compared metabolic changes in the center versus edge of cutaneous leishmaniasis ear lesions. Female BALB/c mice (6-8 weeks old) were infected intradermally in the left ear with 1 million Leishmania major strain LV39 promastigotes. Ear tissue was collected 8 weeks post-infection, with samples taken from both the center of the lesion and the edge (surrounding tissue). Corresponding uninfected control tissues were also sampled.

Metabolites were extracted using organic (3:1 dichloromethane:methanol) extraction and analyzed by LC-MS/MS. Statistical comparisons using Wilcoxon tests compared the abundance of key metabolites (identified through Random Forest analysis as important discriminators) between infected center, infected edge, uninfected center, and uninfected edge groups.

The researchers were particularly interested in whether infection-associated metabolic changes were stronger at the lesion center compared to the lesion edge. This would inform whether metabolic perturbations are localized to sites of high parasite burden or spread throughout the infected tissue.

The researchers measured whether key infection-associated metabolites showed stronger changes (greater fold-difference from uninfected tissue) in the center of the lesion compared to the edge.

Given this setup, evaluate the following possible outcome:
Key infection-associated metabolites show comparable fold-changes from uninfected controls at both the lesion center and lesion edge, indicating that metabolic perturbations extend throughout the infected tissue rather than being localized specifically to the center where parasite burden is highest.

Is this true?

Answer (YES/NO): NO